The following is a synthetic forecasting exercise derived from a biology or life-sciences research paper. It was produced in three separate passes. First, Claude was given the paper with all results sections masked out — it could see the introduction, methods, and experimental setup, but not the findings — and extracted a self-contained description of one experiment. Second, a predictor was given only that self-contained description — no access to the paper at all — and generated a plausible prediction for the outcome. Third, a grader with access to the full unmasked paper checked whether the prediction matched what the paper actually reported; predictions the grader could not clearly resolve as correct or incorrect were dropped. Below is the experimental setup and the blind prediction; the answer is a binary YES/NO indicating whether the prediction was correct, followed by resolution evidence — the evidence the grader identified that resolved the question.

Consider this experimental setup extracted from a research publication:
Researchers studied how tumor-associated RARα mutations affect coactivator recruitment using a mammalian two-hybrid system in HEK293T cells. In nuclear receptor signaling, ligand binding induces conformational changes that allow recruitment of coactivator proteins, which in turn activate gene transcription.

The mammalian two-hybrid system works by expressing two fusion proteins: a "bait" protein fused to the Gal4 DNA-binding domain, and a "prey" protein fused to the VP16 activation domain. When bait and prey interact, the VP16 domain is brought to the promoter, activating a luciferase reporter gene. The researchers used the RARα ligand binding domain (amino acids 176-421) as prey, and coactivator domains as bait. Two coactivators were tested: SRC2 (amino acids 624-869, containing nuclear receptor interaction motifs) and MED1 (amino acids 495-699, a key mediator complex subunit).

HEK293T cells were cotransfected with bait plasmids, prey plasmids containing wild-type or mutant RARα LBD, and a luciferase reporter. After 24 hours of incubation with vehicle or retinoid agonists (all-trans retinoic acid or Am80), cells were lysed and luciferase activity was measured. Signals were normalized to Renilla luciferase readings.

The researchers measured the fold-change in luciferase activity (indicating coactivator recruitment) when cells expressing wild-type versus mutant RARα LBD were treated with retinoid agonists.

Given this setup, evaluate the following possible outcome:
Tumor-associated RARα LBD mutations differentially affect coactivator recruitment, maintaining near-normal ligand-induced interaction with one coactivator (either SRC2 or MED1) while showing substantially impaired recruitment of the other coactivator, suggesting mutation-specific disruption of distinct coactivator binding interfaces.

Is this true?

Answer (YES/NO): NO